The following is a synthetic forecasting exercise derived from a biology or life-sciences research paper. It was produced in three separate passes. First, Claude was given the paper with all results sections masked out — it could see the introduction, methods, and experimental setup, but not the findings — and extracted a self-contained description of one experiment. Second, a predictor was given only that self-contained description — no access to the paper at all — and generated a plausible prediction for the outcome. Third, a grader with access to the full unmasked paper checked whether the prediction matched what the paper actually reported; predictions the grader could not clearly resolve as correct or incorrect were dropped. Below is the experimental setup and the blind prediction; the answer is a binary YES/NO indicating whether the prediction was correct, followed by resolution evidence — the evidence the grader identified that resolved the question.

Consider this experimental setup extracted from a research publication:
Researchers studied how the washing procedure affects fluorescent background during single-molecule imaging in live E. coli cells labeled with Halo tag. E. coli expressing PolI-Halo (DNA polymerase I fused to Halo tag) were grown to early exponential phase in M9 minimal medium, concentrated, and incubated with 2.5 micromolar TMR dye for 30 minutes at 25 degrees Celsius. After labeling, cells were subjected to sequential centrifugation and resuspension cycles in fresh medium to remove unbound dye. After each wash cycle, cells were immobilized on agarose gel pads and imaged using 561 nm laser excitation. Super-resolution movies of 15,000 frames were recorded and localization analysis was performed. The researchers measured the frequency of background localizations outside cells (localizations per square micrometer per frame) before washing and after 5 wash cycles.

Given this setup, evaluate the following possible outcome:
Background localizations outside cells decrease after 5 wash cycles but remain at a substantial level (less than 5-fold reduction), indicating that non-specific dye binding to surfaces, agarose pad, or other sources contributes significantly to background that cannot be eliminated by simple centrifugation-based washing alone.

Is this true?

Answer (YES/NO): NO